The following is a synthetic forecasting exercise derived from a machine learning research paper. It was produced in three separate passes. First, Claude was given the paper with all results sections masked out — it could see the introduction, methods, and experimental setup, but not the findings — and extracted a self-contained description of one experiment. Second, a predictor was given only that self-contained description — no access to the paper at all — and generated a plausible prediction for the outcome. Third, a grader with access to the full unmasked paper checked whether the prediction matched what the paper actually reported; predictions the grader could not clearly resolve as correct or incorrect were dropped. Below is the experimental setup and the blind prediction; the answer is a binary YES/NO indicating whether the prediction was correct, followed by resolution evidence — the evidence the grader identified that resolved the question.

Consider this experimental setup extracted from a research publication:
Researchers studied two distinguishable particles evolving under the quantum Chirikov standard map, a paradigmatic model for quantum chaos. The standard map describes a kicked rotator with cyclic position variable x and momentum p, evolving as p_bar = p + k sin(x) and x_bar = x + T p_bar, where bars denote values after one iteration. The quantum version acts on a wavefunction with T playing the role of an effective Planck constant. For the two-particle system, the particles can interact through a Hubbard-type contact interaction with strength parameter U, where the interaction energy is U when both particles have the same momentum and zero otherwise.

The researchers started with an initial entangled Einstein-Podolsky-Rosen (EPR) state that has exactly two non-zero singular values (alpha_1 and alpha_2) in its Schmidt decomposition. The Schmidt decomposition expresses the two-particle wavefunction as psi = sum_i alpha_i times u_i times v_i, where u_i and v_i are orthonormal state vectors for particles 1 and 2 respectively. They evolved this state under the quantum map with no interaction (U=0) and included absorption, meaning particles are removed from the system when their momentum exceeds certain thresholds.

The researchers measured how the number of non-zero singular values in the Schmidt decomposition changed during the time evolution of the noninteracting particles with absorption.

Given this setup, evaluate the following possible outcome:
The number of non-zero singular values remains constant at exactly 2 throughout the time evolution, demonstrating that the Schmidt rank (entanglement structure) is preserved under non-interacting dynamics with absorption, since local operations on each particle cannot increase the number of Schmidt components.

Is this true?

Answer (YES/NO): NO